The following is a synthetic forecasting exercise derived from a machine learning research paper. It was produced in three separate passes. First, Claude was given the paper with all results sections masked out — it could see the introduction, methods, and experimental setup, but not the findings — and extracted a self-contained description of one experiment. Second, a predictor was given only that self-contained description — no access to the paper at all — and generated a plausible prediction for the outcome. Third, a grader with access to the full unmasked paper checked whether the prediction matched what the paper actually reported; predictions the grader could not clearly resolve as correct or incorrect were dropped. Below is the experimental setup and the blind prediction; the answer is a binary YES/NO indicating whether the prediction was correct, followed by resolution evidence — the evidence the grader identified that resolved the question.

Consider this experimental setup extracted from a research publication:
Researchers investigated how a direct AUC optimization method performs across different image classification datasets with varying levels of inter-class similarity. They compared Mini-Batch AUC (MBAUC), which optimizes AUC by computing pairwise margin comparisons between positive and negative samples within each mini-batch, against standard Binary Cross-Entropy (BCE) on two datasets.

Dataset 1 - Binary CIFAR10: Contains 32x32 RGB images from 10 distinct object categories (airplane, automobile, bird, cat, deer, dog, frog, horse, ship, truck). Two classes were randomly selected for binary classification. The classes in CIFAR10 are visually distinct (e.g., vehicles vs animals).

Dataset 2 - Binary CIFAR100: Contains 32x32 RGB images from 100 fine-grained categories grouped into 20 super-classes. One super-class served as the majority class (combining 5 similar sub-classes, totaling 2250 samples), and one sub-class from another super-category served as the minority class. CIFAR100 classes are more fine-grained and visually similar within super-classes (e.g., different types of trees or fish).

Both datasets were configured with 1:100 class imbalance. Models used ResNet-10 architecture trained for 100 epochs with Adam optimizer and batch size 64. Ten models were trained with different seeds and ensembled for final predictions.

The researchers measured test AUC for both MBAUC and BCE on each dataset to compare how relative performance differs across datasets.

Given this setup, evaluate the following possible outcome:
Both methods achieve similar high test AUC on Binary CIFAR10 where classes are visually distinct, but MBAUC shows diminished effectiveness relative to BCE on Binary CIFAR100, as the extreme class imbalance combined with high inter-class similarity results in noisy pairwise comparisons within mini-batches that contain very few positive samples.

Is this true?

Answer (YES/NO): NO